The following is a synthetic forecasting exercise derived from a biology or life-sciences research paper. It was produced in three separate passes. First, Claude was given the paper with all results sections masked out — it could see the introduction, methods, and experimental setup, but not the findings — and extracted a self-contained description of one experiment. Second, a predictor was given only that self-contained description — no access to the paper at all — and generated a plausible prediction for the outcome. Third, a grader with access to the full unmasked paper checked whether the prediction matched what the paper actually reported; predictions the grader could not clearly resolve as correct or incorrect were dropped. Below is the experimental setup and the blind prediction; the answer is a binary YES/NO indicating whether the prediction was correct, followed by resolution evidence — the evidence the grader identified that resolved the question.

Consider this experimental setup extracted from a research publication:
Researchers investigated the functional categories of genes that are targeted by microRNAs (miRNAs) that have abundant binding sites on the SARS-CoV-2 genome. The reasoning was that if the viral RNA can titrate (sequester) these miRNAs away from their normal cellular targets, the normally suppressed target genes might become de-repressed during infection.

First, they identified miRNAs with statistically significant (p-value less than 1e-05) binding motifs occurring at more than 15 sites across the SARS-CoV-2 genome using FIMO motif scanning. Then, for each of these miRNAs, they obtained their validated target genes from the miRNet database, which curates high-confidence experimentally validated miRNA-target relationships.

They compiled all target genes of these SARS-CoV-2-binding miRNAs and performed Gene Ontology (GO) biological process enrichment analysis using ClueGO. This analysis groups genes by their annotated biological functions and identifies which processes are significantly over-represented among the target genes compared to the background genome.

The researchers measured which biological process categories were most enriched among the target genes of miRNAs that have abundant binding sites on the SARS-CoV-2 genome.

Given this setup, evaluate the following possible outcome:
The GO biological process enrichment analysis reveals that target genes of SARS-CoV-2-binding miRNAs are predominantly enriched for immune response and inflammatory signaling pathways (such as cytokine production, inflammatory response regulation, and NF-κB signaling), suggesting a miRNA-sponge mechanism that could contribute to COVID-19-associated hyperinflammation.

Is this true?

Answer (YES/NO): NO